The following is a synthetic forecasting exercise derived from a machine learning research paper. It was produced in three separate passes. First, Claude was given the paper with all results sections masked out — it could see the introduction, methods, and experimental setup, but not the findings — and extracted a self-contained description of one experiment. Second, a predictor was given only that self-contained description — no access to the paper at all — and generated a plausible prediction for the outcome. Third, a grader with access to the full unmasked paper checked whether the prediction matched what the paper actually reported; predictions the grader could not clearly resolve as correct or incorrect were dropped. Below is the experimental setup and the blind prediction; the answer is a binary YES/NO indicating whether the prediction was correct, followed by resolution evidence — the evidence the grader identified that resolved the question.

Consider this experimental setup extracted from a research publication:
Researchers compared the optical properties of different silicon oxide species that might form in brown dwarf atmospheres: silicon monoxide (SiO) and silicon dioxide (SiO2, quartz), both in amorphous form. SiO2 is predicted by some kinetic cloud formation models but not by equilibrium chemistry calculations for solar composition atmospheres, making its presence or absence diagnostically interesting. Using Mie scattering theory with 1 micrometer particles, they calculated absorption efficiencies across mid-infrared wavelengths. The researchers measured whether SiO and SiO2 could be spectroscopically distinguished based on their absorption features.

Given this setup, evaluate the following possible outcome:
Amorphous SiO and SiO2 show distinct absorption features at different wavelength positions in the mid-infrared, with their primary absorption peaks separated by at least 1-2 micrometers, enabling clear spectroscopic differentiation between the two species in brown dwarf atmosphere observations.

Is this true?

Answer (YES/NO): NO